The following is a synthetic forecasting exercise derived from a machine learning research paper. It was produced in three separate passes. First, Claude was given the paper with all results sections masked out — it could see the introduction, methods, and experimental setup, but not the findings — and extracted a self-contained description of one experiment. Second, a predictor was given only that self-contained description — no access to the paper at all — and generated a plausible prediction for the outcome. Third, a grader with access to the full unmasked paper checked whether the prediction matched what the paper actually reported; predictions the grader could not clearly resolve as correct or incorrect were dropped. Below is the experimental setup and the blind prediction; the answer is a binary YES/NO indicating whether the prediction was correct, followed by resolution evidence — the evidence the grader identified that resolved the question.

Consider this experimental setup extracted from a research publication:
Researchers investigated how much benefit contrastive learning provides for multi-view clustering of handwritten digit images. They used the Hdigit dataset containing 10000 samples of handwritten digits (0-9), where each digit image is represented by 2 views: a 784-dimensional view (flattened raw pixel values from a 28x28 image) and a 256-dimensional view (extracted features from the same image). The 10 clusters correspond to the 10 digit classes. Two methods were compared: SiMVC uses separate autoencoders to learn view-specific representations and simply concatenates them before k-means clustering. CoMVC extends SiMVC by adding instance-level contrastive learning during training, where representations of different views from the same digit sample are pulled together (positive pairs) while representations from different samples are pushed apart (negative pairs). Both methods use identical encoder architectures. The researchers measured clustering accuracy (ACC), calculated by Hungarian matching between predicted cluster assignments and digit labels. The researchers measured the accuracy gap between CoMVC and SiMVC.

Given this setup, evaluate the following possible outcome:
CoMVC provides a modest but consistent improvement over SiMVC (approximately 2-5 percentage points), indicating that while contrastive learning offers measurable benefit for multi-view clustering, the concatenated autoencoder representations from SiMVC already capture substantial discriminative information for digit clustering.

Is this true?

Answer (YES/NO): NO